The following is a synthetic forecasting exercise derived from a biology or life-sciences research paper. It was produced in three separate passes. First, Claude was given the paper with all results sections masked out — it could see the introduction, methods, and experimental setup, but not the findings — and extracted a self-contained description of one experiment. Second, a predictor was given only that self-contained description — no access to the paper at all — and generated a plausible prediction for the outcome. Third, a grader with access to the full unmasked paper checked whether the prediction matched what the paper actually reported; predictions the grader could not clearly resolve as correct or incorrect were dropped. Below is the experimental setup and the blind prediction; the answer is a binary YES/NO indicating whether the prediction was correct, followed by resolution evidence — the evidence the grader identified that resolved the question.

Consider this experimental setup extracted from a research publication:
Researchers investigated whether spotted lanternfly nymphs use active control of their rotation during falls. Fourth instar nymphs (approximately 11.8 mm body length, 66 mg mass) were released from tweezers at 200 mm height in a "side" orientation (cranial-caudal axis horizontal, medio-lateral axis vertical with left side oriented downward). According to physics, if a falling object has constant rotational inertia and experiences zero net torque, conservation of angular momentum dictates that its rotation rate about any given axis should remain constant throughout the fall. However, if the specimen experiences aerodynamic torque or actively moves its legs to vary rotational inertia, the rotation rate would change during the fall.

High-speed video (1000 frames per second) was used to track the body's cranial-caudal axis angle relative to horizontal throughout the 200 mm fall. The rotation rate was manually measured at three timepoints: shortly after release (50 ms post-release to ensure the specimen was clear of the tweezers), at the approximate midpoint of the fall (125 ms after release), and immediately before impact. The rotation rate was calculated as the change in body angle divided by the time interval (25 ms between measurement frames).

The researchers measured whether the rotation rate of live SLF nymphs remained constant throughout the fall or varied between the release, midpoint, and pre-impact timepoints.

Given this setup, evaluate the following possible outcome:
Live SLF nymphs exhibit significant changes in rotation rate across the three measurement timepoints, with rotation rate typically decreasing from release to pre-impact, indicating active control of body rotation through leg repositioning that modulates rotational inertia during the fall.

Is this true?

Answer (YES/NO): YES